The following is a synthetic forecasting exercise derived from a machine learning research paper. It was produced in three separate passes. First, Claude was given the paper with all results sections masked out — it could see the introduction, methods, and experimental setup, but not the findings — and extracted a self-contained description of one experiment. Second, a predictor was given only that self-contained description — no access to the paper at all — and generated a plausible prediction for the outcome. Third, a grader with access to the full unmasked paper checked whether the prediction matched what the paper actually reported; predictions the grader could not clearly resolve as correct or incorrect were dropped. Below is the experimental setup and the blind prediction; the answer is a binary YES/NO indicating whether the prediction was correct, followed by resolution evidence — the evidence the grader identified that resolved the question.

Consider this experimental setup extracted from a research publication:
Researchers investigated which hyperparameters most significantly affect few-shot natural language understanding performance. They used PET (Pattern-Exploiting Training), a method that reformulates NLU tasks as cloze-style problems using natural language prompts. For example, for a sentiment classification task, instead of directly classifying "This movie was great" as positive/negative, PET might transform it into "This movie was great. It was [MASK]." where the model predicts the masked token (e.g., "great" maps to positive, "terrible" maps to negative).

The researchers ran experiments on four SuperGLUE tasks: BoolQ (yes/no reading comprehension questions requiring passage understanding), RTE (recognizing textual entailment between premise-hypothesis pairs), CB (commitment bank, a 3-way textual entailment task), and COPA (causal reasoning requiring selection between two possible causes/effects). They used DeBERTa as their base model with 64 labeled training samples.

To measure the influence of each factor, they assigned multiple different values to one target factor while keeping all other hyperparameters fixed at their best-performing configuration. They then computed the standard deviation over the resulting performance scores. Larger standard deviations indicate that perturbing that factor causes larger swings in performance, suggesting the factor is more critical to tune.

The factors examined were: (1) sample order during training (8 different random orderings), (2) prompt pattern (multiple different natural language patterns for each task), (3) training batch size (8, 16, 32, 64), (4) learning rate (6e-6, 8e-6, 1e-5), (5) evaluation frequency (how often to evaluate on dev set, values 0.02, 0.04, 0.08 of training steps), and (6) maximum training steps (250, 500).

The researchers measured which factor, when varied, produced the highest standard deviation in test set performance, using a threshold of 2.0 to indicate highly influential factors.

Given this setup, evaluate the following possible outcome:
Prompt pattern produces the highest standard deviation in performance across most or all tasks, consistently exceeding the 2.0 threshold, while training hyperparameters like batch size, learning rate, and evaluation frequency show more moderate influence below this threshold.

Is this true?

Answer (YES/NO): YES